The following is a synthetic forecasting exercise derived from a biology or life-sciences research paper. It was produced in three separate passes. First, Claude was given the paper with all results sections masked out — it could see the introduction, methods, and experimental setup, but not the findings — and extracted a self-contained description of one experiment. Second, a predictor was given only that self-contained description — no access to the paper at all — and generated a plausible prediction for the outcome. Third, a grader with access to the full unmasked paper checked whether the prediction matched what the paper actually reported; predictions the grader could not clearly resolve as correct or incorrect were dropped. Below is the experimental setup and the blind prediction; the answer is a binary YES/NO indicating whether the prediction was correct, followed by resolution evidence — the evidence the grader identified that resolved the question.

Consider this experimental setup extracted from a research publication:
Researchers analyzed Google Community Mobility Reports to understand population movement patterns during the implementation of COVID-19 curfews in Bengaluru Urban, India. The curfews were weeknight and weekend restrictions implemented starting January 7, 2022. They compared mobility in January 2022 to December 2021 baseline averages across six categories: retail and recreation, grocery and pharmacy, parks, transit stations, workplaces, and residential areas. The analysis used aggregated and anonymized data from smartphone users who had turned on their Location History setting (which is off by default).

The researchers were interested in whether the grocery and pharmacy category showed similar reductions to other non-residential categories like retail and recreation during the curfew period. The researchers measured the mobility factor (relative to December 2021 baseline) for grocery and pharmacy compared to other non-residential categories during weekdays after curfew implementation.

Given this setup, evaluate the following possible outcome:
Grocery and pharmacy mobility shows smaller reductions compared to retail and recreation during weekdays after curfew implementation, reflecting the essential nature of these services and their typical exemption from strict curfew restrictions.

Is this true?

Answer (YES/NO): NO